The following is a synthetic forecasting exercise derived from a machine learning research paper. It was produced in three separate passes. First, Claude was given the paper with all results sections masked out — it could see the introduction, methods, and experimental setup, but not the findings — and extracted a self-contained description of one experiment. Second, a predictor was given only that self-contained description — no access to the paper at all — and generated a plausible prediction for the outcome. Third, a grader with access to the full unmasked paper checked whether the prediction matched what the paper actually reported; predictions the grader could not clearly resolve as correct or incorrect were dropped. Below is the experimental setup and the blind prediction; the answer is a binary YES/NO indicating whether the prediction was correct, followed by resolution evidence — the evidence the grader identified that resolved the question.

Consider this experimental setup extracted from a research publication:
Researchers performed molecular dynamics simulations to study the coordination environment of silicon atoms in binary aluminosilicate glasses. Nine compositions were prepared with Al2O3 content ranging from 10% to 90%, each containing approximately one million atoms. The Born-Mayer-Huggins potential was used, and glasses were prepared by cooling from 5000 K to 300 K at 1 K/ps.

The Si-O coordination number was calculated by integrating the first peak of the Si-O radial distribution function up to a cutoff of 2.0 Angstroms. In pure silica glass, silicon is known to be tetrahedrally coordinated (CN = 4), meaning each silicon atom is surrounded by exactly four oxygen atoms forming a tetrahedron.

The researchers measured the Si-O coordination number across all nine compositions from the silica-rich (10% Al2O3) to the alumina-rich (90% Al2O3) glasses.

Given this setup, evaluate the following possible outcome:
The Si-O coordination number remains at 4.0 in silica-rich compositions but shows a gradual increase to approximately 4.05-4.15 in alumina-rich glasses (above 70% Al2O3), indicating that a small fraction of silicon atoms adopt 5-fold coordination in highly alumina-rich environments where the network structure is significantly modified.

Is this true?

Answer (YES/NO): NO